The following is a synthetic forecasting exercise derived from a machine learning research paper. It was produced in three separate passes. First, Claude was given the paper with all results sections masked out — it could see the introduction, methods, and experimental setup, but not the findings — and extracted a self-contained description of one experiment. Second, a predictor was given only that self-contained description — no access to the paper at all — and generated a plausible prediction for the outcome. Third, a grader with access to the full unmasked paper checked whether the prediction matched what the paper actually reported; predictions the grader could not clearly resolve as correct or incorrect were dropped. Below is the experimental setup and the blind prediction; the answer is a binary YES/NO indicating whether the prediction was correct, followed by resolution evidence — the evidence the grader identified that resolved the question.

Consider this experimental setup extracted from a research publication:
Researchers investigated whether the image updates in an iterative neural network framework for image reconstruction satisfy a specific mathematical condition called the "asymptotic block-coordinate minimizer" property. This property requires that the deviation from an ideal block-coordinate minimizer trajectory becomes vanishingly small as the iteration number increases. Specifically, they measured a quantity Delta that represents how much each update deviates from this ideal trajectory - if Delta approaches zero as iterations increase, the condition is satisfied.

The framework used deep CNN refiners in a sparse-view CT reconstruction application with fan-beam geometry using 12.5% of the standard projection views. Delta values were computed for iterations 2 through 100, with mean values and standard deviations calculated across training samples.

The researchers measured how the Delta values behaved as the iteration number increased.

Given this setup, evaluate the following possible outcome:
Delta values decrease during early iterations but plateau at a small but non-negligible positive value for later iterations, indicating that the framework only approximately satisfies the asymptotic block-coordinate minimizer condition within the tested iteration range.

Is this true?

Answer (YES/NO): NO